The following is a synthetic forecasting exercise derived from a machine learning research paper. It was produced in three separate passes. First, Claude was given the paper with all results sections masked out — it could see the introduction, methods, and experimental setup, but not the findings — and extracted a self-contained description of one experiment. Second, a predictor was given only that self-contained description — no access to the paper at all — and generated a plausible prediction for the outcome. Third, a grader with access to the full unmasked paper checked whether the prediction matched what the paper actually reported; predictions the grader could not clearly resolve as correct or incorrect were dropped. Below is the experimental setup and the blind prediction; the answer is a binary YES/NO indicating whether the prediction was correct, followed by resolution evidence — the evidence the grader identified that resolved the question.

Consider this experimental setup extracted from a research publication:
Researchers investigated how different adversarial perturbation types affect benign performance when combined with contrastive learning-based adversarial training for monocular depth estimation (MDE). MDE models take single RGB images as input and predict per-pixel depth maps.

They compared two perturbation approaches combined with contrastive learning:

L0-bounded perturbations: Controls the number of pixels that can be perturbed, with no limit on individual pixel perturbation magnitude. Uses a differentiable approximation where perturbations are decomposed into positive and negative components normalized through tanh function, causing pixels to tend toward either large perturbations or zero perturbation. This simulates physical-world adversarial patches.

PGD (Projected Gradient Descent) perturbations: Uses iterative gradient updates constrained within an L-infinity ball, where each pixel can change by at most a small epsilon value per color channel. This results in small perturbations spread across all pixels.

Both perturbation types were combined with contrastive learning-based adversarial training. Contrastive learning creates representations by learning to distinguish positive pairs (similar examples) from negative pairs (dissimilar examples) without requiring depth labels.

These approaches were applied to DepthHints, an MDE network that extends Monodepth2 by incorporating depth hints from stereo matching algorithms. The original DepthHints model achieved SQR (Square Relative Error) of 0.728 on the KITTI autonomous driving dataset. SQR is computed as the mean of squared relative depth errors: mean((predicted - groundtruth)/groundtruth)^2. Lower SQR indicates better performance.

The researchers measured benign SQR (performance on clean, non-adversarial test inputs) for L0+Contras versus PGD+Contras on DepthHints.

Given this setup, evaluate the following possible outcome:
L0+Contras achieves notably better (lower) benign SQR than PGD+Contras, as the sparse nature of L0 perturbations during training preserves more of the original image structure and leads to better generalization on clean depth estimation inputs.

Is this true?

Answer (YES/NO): YES